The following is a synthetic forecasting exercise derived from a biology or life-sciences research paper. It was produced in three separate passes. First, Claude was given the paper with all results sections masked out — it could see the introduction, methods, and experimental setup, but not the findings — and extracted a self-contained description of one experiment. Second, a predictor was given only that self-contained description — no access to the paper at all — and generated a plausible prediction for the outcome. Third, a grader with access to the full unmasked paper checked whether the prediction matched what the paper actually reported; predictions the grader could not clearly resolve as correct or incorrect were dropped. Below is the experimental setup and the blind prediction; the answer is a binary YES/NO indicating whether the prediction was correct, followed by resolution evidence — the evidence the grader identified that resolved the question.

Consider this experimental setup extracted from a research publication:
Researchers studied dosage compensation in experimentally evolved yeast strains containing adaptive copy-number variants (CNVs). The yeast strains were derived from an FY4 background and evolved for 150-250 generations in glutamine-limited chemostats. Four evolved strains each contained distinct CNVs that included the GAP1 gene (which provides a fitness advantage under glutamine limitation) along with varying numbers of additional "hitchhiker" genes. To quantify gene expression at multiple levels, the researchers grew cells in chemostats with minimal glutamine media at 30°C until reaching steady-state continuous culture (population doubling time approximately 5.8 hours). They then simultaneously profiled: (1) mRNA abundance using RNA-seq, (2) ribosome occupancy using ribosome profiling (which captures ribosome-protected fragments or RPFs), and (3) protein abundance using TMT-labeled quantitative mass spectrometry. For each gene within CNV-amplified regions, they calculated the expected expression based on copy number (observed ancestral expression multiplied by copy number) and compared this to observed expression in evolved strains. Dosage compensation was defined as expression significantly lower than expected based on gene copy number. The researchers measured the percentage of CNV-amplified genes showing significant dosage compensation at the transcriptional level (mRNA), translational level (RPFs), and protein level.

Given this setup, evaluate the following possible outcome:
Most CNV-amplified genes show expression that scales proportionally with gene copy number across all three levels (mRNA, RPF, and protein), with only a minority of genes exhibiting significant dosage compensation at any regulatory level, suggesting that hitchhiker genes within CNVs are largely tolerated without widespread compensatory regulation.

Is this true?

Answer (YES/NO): NO